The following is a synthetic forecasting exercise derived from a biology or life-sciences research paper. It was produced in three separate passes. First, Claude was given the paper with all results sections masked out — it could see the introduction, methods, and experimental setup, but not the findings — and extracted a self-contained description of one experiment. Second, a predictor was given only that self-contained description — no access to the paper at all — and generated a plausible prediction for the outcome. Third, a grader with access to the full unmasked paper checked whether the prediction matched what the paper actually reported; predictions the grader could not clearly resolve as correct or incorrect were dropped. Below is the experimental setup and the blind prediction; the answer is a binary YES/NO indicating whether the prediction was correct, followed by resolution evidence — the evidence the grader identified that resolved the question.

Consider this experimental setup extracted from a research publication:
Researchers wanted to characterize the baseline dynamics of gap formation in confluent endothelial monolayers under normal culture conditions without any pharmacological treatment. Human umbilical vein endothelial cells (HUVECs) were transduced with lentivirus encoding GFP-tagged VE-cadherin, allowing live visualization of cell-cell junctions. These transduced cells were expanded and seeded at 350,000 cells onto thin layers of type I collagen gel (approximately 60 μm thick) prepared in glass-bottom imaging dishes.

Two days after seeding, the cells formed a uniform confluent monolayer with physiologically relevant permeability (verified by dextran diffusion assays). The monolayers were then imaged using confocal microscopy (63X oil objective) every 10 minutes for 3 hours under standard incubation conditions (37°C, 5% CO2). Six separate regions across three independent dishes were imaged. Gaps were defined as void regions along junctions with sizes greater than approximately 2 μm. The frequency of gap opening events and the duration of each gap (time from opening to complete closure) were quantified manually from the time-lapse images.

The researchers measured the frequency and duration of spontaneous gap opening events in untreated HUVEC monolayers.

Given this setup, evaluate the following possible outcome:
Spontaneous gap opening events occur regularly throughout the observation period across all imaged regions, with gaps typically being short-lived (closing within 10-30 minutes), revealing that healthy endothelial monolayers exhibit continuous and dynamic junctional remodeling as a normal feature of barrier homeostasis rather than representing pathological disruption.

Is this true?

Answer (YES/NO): NO